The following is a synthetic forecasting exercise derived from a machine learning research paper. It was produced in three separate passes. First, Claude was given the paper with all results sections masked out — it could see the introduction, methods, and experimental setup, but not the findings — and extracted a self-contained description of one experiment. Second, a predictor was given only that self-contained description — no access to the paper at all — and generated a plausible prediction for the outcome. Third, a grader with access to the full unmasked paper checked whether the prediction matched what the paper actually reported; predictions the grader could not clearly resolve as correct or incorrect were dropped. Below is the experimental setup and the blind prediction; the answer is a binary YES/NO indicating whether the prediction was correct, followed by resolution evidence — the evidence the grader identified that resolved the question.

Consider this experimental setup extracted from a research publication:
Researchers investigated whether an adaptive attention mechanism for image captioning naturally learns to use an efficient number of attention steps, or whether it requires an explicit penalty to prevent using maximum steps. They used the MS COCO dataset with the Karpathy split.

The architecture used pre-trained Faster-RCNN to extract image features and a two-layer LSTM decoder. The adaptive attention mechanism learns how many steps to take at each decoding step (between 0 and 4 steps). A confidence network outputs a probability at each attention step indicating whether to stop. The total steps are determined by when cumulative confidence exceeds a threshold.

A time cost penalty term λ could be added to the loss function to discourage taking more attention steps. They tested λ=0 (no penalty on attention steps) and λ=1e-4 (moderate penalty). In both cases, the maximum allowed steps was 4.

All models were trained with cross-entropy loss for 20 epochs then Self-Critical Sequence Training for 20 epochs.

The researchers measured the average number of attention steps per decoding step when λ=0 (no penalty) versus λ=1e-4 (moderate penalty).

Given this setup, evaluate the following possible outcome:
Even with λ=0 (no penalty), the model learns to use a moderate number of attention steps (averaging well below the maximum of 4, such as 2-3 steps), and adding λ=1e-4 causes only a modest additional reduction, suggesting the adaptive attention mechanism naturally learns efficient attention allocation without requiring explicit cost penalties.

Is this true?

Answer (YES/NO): NO